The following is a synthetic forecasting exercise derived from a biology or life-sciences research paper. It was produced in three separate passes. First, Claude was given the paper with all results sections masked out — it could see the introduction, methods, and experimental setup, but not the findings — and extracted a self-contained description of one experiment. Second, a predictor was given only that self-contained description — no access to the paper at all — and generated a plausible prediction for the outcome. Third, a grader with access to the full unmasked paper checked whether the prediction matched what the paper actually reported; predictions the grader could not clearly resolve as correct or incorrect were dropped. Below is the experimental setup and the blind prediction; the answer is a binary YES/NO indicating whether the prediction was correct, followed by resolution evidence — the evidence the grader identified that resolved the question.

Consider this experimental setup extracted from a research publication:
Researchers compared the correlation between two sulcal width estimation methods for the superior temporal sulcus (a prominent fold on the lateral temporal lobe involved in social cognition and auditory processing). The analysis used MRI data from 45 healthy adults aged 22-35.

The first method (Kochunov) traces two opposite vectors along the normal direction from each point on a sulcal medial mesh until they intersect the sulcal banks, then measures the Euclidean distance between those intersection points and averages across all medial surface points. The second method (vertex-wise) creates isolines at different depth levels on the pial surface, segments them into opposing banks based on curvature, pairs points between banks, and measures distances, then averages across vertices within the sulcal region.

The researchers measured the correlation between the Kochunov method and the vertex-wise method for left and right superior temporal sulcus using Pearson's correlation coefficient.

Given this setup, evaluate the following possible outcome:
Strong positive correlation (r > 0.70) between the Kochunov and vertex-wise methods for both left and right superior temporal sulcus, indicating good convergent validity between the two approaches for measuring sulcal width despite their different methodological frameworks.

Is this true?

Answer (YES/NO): NO